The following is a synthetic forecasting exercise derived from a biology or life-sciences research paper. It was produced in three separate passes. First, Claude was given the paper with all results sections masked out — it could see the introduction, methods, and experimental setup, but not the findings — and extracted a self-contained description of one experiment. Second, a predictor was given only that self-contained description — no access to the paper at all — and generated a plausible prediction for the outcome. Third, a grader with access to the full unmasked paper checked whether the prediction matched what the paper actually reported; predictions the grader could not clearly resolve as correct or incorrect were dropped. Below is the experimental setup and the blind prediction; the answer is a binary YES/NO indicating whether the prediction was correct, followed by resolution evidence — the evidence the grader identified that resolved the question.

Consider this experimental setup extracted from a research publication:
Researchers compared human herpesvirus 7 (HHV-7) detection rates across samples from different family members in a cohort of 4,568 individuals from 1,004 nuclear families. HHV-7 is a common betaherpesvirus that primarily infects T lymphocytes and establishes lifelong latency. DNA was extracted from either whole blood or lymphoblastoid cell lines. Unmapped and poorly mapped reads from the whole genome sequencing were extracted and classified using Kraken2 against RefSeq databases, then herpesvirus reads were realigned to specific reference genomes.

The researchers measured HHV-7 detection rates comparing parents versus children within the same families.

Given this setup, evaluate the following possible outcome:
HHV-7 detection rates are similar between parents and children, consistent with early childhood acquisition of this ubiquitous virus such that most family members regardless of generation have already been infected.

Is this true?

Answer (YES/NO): NO